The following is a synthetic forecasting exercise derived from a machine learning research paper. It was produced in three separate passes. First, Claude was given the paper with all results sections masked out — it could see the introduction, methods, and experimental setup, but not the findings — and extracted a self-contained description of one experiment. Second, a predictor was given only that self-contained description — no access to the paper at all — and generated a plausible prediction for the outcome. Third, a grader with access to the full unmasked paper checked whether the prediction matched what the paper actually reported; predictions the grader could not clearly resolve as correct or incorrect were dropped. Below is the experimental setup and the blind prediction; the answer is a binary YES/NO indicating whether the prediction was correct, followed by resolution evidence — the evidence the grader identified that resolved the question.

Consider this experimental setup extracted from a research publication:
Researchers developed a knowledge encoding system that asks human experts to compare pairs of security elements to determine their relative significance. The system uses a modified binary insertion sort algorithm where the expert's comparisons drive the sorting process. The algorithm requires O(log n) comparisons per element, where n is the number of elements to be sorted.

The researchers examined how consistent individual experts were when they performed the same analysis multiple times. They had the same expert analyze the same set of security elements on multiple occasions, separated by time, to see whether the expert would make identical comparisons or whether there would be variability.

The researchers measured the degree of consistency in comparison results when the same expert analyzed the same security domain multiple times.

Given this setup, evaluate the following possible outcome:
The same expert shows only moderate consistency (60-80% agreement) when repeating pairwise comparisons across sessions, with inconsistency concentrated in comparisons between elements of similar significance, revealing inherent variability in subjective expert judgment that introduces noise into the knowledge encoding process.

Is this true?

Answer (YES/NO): NO